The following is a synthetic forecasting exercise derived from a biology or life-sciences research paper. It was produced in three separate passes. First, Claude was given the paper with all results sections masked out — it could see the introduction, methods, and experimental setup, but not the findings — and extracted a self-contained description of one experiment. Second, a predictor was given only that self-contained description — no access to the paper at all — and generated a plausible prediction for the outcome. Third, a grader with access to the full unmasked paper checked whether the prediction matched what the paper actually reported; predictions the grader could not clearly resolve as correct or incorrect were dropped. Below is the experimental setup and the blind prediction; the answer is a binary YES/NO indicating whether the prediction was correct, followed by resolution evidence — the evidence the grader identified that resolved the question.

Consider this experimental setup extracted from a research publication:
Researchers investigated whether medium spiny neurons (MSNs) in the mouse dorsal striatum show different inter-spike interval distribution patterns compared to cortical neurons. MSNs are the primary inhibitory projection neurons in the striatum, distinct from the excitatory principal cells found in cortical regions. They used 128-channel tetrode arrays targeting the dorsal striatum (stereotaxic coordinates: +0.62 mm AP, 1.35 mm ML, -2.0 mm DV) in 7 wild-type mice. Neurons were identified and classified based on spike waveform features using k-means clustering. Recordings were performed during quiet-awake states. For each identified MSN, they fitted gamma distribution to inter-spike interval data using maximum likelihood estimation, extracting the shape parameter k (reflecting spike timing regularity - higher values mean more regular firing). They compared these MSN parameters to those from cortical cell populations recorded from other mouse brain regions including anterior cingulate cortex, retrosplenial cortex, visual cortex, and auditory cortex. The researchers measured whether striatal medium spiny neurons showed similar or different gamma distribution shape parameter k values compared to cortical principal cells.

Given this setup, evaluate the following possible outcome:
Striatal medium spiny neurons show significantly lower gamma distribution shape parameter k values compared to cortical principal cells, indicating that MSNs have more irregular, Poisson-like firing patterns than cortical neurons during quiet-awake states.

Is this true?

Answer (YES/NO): YES